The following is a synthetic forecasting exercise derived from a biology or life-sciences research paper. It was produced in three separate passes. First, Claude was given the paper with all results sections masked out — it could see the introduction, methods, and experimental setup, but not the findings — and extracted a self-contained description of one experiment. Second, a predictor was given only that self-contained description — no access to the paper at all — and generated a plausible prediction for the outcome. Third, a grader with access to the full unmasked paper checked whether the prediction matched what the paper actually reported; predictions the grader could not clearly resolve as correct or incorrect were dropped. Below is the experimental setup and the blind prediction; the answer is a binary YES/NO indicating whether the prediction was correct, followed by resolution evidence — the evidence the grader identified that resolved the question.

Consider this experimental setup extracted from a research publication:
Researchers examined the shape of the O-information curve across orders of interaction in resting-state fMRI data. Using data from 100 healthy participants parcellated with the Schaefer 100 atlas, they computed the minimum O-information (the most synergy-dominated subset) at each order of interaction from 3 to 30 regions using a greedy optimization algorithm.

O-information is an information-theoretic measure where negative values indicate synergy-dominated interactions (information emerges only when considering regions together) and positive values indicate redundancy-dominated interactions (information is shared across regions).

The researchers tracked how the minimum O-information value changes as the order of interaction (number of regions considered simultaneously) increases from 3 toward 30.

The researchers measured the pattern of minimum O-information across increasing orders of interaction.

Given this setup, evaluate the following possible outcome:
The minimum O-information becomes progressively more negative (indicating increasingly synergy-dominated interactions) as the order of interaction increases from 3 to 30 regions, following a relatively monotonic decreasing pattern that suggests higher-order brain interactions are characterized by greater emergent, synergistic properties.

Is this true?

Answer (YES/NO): NO